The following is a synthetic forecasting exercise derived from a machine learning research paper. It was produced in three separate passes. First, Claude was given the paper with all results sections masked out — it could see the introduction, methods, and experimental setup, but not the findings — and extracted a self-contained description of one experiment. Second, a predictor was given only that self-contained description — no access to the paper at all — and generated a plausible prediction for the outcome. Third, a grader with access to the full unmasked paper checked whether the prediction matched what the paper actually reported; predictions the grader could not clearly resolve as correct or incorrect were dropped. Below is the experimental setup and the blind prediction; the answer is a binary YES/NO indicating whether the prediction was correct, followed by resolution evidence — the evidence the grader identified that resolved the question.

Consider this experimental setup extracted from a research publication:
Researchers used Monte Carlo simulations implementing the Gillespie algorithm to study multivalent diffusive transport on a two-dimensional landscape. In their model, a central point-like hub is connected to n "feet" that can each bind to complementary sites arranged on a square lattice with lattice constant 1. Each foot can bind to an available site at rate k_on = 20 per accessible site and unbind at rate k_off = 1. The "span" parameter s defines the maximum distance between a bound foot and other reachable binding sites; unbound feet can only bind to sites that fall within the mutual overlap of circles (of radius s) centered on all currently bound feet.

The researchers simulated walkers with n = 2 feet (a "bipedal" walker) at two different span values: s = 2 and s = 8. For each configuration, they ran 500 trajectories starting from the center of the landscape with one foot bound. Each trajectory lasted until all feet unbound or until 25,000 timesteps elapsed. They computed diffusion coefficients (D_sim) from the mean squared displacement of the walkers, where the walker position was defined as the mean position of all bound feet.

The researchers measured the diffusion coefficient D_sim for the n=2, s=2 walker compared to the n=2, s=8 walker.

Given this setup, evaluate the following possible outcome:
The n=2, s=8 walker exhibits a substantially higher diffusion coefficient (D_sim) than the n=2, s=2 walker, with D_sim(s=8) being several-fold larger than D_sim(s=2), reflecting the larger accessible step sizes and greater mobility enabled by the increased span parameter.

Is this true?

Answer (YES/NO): YES